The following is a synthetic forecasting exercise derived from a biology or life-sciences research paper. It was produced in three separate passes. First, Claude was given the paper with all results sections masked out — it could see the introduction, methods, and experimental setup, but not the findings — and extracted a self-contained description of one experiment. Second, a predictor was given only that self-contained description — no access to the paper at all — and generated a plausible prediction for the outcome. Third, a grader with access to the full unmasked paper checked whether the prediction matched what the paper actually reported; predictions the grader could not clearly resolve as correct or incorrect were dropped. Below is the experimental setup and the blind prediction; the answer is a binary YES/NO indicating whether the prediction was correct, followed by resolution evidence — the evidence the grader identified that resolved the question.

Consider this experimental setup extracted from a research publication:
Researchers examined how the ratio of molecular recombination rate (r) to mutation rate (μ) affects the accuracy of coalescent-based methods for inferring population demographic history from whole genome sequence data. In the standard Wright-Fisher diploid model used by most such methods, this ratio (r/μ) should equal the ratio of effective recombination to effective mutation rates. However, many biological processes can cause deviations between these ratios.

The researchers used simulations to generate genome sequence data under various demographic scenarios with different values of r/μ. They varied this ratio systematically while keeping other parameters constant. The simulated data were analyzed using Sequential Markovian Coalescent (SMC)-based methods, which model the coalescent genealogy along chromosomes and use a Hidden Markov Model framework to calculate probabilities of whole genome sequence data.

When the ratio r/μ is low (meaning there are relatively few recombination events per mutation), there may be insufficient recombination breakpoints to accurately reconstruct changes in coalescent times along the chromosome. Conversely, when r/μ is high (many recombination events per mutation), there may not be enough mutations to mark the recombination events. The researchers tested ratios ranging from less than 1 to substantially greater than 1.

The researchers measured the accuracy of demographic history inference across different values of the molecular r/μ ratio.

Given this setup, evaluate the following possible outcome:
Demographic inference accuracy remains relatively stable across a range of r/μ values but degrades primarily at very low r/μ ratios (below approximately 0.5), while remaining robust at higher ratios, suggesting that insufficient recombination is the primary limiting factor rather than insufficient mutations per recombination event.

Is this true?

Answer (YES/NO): NO